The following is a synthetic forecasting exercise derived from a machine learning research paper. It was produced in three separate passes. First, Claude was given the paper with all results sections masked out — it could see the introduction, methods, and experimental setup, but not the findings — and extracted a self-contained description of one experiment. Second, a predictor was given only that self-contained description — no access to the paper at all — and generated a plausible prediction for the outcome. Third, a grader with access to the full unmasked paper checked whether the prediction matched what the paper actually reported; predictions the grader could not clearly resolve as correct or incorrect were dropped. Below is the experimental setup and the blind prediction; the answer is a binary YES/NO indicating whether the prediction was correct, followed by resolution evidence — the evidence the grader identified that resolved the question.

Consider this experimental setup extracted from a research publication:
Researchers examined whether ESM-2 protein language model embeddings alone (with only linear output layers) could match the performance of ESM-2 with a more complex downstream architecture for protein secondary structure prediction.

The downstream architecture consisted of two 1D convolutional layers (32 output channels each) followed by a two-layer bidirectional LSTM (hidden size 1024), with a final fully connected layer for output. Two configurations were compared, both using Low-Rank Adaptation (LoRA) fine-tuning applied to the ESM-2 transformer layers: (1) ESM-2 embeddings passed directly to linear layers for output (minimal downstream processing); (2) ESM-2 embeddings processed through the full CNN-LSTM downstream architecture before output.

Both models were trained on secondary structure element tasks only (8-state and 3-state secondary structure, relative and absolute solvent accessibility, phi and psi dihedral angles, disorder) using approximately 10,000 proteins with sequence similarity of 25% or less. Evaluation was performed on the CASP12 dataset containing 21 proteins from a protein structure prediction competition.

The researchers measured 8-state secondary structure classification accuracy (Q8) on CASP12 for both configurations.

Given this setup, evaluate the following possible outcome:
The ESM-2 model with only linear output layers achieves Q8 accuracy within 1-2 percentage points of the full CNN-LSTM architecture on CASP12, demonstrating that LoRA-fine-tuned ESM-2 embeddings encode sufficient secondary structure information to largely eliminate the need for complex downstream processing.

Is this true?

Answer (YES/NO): YES